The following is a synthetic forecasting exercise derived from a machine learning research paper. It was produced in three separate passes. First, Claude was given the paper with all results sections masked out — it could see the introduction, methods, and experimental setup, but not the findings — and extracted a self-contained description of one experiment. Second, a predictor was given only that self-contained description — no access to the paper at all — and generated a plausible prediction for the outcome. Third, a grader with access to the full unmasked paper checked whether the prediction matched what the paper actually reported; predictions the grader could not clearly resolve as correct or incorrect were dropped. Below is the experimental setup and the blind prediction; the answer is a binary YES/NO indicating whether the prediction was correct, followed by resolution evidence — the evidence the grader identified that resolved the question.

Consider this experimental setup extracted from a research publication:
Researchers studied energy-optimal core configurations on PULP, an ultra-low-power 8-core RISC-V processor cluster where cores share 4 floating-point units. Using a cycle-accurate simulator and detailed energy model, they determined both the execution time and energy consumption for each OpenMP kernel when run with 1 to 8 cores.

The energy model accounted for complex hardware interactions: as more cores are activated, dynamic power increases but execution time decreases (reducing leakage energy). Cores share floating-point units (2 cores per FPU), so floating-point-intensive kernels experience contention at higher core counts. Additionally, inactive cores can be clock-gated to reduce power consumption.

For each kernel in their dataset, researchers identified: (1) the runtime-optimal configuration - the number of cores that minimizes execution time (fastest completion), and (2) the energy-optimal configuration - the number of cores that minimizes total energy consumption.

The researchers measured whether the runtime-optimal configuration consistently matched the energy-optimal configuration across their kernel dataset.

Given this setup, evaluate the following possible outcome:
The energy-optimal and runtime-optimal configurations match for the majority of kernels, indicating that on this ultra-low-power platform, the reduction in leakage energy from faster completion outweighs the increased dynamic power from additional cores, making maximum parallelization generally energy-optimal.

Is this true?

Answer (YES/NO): NO